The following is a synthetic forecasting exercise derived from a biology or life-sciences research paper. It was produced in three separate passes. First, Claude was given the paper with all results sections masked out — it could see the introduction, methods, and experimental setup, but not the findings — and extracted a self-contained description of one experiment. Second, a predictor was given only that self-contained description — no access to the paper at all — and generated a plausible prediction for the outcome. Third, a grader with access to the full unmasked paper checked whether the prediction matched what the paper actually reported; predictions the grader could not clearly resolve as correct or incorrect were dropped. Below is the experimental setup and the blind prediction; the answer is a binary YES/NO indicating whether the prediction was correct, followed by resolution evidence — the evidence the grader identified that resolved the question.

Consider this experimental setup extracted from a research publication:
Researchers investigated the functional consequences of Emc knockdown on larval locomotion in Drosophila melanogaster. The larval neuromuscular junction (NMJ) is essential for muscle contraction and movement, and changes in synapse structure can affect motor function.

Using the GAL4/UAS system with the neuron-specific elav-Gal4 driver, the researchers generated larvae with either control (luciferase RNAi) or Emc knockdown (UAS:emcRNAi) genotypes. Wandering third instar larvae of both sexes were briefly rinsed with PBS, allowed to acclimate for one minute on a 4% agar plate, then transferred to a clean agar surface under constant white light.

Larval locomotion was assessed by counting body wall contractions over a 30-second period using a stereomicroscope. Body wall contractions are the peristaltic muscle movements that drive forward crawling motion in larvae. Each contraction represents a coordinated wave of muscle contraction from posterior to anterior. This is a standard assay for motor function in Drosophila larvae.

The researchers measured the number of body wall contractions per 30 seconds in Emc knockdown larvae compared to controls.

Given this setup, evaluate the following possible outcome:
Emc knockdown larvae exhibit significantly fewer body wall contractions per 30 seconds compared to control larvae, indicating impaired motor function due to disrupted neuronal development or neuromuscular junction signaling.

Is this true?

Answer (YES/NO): YES